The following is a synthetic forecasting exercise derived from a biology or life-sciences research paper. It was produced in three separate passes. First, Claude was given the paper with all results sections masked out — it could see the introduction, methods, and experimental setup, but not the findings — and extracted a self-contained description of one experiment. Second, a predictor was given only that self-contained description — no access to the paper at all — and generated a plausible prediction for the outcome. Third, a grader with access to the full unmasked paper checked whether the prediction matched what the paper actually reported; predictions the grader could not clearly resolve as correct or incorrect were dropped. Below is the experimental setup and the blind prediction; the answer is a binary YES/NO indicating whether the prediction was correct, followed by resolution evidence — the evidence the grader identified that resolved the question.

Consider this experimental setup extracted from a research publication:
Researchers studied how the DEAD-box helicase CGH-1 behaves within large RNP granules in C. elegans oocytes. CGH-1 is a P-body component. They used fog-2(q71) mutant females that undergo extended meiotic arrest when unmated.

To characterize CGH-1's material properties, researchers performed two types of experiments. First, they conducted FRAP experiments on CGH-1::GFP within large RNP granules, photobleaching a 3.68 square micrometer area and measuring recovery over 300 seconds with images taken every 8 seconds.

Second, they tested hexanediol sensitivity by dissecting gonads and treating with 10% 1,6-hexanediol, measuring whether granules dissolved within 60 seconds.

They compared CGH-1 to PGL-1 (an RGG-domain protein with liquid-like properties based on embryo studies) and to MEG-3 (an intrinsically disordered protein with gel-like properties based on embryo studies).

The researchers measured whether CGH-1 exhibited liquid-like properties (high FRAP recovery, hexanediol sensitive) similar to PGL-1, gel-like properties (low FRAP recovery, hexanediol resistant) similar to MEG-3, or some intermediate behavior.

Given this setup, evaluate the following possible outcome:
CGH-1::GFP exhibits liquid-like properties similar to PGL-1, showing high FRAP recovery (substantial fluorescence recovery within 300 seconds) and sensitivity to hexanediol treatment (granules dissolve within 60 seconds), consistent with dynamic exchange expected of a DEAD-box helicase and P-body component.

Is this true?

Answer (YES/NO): NO